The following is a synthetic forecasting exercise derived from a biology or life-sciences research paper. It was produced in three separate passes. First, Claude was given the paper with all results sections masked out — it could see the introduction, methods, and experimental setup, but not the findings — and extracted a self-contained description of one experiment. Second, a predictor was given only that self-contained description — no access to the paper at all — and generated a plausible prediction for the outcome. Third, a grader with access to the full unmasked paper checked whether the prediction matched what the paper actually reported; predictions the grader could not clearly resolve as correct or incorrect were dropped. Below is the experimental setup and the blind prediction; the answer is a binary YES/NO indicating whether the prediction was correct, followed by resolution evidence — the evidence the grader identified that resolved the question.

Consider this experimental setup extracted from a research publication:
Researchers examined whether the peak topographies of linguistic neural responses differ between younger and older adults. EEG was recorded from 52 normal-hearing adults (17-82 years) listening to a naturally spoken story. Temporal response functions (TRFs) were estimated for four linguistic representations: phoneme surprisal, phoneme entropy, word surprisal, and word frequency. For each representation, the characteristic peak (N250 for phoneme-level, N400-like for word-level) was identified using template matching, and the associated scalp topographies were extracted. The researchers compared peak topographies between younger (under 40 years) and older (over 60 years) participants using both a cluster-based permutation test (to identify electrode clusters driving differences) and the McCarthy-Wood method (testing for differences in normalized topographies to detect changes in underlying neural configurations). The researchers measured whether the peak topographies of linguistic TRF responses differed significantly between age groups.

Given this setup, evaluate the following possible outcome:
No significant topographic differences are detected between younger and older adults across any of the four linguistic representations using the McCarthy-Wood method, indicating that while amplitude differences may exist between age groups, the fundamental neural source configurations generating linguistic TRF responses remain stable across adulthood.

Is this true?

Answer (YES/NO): YES